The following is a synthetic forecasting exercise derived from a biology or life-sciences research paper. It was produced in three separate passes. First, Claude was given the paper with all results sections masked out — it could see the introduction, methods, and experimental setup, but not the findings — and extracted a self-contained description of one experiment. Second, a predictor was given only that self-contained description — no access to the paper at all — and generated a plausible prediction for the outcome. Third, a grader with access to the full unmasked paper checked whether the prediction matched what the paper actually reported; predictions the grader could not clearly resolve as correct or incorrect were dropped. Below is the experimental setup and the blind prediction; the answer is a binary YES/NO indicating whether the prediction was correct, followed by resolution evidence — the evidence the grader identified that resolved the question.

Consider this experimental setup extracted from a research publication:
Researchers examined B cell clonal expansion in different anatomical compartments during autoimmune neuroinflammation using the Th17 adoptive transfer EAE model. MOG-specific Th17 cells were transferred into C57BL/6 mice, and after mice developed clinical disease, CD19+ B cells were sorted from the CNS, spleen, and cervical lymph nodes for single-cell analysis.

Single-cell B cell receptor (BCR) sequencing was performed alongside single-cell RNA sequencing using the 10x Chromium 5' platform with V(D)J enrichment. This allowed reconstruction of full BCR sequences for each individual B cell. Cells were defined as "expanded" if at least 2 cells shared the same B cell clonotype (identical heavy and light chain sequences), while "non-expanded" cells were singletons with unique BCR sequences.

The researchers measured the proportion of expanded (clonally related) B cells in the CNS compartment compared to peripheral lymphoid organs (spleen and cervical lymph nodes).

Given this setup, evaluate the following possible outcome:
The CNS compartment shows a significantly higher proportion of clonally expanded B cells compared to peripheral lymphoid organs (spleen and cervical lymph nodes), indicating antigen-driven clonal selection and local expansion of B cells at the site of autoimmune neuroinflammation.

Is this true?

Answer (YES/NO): YES